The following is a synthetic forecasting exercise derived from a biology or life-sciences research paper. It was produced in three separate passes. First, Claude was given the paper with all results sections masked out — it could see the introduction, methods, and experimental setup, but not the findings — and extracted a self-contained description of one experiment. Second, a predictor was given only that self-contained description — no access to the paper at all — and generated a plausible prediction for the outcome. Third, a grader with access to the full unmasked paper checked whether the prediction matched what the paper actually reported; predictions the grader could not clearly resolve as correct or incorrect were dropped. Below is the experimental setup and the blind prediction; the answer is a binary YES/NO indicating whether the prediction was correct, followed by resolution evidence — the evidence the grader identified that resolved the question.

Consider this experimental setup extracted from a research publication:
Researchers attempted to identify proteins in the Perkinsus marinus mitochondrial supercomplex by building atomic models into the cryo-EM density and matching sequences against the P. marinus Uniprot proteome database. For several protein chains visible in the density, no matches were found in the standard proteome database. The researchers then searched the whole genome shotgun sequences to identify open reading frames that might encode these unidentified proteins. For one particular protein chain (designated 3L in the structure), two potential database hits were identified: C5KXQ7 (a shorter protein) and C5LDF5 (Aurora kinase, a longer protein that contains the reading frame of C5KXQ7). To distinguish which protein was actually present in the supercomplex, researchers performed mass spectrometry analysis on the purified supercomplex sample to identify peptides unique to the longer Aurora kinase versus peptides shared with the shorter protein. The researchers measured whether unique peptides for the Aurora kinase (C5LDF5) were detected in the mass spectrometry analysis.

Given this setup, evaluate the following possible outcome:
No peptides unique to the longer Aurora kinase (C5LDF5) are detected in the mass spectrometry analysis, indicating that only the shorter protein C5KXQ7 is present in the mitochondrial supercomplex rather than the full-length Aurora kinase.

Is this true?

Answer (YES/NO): YES